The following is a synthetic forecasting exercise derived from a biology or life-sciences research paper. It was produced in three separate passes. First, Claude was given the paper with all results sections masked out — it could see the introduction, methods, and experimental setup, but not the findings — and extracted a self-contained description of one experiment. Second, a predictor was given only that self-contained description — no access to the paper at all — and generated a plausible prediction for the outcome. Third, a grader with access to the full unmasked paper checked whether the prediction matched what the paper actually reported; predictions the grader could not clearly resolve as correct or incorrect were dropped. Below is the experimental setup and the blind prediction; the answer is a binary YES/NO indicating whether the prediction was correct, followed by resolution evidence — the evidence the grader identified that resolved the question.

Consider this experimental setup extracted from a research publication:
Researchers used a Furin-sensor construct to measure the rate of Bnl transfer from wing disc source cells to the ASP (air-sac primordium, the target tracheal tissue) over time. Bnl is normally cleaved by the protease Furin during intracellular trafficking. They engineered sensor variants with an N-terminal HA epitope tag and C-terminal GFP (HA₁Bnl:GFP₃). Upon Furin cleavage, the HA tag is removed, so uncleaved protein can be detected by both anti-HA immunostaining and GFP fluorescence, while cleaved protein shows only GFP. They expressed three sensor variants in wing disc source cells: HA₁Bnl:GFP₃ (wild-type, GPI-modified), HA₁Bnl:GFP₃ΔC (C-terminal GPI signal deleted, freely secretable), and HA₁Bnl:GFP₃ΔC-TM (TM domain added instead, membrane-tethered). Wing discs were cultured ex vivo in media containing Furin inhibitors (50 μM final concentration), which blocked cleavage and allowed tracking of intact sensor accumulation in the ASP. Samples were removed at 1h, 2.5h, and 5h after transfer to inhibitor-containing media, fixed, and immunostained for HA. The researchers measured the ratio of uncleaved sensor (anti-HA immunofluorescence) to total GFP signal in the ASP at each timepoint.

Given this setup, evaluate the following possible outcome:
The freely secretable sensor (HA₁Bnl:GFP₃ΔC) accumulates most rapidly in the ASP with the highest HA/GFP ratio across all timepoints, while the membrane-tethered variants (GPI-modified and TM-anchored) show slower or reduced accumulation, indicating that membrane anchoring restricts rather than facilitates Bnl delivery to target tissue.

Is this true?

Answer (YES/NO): NO